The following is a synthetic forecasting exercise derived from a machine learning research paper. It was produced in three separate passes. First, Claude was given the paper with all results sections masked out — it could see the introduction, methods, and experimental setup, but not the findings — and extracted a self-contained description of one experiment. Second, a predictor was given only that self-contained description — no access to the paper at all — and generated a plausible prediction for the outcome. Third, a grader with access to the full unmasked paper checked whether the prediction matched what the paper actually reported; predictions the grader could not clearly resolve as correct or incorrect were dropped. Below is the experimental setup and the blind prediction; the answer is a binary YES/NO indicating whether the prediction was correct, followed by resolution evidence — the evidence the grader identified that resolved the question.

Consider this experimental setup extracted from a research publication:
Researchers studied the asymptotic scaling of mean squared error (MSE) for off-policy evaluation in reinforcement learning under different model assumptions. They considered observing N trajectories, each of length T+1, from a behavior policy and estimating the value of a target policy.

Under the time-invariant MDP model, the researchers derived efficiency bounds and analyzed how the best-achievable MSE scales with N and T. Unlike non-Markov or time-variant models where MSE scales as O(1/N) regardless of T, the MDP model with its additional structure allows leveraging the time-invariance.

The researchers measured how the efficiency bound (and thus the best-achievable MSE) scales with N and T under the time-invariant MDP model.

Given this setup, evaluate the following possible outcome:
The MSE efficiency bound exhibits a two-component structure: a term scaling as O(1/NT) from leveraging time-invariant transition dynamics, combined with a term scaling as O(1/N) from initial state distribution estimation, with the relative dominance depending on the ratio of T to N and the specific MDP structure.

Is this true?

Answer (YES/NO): NO